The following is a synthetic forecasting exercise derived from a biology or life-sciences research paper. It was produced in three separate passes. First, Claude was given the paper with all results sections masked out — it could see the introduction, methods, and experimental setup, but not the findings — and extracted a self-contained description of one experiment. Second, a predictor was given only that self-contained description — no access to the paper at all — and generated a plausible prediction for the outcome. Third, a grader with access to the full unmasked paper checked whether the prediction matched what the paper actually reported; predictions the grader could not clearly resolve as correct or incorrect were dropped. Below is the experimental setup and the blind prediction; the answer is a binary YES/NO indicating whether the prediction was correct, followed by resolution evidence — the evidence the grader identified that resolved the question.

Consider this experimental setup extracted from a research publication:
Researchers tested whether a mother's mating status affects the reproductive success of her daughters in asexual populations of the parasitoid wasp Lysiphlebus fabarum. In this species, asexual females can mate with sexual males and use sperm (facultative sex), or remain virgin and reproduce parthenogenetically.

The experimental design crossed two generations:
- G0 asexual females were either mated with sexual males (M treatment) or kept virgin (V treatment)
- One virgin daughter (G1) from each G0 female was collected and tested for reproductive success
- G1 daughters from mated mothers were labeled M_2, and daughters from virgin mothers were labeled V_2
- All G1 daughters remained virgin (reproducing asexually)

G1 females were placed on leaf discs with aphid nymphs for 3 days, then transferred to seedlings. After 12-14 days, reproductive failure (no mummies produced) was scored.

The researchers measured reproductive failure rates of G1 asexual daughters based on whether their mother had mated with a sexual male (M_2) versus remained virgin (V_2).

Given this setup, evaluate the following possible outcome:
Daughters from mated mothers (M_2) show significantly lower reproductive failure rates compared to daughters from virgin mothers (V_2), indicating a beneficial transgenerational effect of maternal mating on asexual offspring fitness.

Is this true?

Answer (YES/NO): NO